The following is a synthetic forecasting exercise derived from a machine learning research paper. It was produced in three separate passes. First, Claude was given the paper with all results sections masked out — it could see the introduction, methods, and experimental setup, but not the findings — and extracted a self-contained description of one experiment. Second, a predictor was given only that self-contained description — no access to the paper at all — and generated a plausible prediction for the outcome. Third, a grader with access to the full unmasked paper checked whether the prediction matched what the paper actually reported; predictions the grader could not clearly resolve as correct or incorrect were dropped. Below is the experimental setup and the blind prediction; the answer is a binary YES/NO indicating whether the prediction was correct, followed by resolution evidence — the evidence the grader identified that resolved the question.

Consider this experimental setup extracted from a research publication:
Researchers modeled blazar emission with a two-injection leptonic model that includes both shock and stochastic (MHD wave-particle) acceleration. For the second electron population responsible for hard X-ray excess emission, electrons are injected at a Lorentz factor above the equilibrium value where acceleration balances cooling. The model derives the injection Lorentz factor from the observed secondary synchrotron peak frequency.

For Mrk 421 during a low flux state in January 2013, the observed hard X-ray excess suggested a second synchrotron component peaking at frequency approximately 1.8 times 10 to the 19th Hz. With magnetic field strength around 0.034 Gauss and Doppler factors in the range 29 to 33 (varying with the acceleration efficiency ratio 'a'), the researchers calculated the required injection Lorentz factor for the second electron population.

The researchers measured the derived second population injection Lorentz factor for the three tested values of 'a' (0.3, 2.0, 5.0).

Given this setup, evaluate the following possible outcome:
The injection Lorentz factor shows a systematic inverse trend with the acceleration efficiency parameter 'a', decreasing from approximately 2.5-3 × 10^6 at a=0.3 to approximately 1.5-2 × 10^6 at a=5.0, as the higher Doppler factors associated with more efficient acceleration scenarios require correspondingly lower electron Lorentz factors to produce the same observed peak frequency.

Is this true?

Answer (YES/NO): NO